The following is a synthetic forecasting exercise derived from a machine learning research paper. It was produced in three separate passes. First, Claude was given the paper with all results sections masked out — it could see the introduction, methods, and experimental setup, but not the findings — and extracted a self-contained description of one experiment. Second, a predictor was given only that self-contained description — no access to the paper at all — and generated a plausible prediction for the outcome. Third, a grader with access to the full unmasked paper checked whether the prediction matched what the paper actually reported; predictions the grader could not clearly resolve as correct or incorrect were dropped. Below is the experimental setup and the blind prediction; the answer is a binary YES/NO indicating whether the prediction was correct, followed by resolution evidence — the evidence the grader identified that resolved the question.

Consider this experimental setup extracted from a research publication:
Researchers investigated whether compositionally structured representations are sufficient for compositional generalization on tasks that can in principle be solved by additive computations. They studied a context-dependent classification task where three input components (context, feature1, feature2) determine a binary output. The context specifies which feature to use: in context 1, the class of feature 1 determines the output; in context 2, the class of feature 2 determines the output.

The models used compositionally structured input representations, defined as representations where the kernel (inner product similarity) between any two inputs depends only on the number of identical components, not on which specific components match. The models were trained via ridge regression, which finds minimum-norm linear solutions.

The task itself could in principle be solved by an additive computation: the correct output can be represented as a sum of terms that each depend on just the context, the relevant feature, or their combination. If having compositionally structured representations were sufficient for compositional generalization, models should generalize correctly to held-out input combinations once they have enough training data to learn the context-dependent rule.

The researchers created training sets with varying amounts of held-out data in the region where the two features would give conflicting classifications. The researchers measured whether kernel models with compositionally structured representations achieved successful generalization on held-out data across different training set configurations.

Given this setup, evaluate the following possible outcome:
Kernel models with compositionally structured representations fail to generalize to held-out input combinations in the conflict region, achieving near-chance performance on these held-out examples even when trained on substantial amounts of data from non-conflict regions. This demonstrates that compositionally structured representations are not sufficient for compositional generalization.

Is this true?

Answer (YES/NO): NO